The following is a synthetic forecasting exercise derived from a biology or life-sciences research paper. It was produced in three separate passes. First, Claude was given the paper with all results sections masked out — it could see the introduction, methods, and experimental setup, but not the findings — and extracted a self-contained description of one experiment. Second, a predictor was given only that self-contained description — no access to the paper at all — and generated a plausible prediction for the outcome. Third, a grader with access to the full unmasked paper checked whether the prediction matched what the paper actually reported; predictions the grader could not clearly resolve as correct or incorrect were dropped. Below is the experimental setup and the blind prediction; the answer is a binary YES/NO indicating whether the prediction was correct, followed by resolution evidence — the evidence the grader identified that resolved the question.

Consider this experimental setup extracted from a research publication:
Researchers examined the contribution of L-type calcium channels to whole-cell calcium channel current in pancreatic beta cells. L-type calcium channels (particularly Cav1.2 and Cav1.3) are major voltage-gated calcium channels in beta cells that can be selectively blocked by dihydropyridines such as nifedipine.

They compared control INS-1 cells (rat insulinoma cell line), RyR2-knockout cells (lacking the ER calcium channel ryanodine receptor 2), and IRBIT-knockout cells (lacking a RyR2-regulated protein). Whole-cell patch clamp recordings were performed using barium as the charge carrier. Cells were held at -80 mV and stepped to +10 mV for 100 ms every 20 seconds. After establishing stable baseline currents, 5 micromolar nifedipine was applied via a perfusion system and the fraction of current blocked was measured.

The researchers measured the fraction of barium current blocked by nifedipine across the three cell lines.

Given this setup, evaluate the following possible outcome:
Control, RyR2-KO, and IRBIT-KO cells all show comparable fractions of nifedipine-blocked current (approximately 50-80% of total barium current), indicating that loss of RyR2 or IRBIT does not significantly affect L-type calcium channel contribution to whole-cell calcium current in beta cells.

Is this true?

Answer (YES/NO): NO